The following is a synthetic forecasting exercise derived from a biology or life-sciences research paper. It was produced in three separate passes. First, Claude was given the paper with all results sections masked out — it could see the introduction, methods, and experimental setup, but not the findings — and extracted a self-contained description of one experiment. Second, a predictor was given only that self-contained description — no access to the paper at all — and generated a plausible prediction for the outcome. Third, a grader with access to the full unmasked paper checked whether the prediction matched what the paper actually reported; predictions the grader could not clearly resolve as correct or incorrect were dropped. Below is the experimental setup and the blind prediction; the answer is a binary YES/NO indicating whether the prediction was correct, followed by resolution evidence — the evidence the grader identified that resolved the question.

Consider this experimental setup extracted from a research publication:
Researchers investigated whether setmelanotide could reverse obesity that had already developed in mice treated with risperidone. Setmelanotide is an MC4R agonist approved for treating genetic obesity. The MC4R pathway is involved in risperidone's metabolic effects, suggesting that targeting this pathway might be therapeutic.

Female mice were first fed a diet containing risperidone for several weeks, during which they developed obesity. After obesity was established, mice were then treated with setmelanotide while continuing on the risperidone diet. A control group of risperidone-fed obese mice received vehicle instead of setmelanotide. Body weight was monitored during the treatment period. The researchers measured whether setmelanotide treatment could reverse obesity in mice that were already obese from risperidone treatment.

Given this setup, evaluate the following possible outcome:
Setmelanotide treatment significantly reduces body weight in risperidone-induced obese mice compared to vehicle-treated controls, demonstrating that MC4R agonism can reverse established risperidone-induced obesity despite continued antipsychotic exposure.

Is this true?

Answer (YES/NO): YES